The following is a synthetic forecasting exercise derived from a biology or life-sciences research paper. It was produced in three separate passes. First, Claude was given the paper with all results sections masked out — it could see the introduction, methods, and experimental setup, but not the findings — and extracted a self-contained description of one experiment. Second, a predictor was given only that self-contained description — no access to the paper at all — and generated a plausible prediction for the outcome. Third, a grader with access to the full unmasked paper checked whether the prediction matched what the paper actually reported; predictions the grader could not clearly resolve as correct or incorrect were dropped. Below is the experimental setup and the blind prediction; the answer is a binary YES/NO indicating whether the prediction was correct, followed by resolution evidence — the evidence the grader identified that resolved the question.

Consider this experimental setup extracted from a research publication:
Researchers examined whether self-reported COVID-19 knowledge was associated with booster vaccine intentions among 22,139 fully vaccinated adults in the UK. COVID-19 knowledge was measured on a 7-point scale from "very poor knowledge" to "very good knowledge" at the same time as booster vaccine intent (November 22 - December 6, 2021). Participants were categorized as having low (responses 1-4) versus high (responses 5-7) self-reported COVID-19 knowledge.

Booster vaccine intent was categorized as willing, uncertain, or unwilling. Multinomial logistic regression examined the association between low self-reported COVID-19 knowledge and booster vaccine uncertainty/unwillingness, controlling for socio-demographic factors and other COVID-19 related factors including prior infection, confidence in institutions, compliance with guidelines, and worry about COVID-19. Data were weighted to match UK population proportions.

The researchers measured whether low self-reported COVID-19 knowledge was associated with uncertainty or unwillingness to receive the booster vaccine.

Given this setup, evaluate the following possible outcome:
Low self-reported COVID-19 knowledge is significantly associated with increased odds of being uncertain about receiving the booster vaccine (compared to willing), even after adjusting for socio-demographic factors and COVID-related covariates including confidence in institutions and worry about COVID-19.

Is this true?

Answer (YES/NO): YES